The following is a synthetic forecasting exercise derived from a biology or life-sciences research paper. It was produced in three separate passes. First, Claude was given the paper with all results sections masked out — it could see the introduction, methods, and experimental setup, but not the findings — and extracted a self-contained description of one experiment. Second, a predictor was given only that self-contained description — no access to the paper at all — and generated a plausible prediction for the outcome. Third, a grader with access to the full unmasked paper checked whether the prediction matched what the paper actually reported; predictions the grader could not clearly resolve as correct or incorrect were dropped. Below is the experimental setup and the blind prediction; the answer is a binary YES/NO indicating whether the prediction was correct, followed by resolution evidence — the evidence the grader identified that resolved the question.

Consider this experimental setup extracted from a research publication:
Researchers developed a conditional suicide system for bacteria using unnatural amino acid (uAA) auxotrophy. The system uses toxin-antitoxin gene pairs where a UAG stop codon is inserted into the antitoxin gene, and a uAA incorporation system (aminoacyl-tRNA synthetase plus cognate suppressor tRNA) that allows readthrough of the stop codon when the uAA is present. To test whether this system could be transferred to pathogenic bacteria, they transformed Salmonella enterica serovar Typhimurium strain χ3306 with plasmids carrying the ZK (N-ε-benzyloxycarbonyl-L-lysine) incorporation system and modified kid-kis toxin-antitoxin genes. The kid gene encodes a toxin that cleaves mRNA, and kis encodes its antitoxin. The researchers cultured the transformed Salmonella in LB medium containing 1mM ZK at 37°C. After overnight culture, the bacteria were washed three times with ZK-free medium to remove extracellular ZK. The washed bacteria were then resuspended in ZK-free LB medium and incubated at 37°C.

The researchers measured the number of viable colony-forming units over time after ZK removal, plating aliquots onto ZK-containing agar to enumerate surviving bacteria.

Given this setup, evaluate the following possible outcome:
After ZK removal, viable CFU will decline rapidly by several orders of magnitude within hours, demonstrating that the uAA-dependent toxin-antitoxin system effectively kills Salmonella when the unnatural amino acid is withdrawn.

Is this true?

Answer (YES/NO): NO